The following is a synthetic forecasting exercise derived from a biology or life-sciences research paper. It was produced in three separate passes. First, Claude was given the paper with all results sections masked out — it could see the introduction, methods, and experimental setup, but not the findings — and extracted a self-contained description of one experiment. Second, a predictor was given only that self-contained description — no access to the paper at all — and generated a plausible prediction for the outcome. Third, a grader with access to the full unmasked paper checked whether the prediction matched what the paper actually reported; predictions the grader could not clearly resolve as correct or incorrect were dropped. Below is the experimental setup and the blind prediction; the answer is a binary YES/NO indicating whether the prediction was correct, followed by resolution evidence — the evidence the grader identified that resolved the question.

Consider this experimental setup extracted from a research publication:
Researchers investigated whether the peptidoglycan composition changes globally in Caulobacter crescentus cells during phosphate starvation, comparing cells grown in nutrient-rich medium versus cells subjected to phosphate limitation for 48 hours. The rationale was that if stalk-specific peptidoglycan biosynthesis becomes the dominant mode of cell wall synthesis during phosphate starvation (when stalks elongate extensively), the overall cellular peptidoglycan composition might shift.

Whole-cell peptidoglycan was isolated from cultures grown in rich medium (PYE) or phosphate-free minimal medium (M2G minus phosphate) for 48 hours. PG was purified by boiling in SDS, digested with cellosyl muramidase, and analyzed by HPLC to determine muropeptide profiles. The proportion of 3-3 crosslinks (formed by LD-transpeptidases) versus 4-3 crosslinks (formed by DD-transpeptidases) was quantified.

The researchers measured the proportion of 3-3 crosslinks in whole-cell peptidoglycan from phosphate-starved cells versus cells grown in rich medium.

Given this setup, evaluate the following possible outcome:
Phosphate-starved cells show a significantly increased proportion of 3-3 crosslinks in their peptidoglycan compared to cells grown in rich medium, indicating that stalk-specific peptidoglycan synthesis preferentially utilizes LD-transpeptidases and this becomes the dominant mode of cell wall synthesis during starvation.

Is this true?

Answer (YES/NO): NO